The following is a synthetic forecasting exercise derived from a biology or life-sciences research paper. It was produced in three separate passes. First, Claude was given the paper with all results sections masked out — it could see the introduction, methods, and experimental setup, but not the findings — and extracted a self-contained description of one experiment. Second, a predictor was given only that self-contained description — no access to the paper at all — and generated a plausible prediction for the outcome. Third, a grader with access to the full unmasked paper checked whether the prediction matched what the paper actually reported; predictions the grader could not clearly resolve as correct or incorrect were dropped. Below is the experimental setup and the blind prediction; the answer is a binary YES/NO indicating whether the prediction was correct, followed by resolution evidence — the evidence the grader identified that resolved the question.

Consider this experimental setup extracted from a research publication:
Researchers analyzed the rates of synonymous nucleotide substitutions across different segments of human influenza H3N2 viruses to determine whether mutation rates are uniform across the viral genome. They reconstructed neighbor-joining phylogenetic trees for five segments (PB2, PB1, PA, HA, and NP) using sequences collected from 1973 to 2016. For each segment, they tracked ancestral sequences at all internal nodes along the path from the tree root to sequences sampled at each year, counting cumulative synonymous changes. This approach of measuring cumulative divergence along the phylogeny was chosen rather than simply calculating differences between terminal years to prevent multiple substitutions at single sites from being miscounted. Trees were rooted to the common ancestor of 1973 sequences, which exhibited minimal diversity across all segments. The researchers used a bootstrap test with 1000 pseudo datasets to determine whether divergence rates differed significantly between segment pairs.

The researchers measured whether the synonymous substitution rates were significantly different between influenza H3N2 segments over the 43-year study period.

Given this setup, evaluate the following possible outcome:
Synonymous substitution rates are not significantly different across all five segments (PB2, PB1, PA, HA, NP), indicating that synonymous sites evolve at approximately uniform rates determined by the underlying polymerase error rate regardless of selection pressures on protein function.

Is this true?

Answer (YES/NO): NO